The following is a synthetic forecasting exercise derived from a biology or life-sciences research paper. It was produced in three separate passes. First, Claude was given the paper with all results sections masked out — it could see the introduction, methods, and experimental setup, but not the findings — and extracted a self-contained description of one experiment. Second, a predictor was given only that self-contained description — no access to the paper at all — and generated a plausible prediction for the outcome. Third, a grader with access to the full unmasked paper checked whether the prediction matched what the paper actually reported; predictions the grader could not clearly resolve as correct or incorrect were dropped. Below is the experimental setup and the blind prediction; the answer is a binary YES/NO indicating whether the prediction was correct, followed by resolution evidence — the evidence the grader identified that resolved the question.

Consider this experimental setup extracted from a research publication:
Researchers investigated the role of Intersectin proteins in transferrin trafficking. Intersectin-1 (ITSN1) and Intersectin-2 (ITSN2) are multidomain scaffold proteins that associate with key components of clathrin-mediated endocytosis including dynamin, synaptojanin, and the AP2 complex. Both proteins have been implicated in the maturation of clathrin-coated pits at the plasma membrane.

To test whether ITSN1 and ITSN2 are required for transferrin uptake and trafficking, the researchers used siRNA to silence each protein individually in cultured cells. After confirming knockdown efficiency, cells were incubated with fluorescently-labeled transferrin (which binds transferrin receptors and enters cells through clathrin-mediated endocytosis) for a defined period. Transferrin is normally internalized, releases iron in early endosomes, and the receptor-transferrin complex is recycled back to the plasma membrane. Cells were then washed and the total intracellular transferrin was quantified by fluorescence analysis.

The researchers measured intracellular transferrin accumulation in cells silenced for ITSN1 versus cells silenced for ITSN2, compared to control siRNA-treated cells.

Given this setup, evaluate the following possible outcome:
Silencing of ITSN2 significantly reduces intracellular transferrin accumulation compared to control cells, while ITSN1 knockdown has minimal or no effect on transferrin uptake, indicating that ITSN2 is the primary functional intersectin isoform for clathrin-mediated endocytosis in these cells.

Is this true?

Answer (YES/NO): NO